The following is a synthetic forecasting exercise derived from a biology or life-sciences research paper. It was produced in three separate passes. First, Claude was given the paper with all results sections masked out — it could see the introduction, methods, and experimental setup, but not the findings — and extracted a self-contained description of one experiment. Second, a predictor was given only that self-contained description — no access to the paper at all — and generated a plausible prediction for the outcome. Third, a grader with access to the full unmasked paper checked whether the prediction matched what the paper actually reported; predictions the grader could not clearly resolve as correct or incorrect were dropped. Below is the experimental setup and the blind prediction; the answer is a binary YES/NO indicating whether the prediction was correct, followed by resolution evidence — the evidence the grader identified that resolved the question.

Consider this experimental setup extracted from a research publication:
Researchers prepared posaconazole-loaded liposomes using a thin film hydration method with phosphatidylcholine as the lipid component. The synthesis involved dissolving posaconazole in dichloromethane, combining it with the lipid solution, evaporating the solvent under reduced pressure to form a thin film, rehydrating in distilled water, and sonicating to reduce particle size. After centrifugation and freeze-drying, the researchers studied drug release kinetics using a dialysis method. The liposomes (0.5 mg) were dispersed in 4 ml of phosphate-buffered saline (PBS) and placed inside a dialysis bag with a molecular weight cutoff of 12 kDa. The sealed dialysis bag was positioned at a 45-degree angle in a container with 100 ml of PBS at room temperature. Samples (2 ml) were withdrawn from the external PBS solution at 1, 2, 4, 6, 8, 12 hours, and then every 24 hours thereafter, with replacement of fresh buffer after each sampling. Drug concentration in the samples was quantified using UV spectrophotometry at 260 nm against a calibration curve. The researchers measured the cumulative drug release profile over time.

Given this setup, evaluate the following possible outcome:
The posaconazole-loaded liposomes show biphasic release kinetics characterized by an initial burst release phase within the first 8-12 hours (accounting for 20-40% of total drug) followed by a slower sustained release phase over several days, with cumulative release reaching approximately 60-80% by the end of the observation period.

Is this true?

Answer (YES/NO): NO